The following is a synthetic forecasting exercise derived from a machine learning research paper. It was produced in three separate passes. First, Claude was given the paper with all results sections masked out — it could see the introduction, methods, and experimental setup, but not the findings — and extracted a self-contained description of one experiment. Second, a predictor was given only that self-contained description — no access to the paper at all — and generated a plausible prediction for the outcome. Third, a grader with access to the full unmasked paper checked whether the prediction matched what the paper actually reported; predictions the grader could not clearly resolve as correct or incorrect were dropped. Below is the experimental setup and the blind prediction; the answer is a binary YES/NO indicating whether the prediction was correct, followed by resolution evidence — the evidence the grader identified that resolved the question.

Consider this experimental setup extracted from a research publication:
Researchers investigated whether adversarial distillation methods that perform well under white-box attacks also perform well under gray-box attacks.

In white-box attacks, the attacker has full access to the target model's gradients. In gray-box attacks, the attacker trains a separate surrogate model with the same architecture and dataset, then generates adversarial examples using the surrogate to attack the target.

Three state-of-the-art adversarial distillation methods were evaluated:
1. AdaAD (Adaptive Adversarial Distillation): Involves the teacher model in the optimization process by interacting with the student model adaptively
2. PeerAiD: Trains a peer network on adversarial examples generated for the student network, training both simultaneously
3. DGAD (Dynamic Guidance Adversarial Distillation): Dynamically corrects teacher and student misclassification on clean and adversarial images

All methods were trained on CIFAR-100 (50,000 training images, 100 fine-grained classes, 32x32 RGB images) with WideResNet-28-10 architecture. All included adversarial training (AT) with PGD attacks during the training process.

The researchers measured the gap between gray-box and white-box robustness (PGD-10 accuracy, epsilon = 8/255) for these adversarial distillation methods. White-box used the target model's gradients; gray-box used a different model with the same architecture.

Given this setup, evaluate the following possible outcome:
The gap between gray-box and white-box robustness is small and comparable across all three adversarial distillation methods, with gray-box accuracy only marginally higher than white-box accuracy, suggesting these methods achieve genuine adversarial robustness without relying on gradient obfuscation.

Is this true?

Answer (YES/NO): NO